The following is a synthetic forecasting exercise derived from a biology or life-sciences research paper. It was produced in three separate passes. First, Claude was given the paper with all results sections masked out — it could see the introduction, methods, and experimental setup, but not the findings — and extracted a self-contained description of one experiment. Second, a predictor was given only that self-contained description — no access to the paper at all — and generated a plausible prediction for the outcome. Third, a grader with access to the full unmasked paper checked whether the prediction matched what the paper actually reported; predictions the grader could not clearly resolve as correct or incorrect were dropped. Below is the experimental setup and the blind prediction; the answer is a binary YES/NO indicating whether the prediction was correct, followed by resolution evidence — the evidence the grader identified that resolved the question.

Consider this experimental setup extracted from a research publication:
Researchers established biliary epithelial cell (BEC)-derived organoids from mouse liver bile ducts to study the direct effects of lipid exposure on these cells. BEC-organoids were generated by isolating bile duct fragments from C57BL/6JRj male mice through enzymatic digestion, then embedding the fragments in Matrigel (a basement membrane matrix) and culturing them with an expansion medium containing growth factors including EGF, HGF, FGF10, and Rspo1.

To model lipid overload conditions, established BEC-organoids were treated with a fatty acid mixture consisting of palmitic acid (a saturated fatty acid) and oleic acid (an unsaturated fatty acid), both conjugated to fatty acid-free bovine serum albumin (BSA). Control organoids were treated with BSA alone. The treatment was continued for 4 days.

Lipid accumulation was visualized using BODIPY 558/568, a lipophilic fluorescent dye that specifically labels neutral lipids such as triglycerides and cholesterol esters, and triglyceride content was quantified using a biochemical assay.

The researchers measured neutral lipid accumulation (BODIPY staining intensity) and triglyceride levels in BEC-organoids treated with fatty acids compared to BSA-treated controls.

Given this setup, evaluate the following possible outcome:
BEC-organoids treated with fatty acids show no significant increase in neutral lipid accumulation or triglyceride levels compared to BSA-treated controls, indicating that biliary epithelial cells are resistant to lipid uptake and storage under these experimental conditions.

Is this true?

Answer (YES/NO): NO